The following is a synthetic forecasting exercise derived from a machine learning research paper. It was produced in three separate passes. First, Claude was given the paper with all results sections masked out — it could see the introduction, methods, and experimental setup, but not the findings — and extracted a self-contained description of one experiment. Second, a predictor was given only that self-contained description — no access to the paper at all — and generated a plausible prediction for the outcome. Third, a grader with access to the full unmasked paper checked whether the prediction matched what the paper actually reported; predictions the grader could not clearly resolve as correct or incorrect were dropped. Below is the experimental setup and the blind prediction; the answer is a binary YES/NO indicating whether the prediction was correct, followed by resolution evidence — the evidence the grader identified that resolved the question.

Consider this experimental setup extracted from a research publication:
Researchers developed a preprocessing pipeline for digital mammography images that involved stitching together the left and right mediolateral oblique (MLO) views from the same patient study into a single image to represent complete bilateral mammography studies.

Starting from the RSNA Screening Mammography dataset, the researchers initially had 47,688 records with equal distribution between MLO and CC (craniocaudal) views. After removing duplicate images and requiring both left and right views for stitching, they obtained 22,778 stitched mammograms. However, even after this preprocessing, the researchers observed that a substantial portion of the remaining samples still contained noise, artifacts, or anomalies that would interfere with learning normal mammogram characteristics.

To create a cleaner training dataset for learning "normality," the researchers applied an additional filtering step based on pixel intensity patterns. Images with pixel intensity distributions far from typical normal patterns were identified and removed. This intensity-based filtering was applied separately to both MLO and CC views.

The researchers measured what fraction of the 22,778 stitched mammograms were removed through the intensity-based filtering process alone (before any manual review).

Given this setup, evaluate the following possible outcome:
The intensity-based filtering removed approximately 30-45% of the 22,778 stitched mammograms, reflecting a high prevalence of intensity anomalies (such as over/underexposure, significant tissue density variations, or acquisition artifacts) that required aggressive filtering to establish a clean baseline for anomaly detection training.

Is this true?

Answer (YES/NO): YES